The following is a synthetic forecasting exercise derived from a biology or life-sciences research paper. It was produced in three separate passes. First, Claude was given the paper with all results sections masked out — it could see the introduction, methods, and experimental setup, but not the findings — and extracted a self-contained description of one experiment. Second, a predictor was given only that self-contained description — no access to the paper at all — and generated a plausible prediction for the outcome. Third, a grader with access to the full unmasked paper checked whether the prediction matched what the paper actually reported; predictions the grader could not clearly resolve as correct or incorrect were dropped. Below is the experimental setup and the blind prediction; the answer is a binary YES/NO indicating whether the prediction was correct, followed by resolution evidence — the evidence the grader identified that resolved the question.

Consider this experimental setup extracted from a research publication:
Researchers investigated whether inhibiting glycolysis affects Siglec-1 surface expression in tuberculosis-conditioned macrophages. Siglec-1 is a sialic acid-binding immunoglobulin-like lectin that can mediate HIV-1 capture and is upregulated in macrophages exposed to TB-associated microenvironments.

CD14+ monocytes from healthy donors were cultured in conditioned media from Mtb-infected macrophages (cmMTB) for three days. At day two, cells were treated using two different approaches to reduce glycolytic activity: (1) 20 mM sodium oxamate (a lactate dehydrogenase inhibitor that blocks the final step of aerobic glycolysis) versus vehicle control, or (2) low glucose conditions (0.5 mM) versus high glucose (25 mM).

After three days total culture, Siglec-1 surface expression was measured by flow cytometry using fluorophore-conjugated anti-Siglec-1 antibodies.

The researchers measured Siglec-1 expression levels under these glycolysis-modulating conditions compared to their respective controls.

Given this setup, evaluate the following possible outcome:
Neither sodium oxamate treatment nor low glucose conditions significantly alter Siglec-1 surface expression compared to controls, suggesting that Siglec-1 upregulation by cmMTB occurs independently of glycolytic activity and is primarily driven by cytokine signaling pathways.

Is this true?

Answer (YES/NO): NO